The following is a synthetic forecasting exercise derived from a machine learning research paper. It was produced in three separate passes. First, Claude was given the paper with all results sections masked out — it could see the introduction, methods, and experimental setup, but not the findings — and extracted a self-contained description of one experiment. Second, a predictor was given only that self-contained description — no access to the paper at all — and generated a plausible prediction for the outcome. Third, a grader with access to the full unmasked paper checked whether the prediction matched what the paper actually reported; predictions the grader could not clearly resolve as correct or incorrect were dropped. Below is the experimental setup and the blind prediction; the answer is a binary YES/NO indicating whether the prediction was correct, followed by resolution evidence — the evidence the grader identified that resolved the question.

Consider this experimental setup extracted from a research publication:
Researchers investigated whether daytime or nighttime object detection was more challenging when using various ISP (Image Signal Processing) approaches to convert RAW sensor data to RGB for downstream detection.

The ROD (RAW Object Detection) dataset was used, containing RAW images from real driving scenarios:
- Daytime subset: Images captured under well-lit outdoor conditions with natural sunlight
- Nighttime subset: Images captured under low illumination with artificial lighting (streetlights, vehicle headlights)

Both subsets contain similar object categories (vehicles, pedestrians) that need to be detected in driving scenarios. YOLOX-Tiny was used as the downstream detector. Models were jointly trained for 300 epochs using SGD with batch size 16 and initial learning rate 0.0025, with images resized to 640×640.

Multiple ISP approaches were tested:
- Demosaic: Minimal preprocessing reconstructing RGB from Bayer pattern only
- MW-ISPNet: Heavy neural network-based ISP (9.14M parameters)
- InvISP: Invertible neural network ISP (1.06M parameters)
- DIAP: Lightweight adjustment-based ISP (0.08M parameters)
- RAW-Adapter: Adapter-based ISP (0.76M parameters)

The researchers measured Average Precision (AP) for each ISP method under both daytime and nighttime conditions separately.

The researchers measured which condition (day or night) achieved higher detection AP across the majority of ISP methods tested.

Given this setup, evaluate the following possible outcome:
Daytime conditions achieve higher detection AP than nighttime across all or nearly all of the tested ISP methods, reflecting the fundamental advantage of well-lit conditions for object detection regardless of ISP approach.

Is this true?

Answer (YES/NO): NO